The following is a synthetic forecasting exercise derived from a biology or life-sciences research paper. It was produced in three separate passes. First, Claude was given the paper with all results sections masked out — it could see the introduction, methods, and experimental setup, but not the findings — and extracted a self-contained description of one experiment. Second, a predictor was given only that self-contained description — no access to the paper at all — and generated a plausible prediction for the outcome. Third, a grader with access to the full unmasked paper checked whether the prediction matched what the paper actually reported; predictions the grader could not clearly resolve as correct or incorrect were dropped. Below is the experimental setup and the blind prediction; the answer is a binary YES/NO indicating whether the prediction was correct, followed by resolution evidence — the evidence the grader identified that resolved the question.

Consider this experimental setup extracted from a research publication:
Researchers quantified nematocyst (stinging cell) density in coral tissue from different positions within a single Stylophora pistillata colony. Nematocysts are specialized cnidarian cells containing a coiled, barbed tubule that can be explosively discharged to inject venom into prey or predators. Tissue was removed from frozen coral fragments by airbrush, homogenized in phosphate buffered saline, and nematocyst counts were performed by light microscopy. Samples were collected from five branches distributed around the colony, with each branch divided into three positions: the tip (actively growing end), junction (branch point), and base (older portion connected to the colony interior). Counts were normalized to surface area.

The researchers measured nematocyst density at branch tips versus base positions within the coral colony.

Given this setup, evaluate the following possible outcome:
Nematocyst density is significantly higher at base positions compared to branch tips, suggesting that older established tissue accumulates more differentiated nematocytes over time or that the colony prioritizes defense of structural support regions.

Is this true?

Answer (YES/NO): NO